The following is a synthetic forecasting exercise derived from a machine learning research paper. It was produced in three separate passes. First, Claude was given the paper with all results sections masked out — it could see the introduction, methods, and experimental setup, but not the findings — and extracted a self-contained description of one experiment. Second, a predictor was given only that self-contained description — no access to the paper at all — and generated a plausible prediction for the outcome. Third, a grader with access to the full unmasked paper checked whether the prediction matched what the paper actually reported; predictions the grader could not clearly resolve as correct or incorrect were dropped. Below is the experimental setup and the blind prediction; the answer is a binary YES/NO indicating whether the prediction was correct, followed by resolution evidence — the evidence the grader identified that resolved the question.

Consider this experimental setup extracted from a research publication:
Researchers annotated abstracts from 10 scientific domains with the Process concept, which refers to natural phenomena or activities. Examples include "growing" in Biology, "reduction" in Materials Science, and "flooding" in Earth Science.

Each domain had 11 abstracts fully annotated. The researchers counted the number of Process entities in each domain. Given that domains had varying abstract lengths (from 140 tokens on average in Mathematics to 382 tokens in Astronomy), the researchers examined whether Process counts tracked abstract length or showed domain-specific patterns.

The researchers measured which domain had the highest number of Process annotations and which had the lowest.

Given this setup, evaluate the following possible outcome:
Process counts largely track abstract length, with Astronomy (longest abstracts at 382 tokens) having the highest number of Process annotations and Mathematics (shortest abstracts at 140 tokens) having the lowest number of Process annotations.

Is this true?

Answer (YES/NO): NO